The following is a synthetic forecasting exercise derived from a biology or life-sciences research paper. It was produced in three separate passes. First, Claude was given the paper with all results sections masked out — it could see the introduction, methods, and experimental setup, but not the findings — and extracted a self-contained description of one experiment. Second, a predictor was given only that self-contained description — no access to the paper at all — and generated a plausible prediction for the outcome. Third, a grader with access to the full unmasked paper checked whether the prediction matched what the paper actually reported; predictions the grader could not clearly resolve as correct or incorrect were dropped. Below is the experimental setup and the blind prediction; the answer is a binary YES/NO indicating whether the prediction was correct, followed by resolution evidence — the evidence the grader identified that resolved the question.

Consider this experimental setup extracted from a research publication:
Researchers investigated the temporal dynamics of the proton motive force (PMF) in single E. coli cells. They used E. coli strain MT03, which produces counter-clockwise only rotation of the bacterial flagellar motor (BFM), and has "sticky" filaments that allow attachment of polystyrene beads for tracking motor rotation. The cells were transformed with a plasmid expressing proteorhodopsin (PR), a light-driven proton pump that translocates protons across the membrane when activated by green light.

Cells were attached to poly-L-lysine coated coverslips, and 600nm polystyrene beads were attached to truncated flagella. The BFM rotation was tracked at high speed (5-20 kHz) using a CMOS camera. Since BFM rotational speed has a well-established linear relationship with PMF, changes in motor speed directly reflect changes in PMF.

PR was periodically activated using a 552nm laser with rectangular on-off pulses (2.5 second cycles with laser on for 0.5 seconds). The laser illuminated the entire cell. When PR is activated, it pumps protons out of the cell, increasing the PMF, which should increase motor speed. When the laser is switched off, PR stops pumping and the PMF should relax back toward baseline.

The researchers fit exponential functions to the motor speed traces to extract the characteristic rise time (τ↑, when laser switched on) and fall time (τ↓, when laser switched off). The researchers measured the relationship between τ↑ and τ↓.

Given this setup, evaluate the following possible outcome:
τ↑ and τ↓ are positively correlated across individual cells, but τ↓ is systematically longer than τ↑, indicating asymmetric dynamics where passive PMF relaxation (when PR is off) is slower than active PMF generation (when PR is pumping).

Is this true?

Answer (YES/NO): NO